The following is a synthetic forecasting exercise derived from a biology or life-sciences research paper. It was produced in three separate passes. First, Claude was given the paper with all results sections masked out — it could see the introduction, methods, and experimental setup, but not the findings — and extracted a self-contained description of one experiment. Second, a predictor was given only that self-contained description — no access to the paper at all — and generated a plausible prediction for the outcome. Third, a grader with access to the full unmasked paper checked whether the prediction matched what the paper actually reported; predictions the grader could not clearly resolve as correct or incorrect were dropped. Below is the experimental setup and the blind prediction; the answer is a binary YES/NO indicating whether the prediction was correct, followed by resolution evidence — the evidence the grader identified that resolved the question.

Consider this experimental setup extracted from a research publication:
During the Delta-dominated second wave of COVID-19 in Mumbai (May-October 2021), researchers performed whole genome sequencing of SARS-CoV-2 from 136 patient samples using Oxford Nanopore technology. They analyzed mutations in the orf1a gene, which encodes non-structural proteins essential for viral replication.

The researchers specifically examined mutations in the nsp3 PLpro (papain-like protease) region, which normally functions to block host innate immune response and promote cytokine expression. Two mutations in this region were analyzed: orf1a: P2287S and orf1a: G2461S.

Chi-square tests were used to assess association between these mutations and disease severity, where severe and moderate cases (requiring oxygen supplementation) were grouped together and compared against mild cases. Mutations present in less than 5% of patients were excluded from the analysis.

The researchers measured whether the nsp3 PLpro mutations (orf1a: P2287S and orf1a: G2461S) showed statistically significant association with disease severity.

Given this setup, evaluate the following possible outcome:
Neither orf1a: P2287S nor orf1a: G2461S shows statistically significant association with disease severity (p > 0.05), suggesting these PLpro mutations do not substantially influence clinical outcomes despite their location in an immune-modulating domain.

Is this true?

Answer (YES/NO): NO